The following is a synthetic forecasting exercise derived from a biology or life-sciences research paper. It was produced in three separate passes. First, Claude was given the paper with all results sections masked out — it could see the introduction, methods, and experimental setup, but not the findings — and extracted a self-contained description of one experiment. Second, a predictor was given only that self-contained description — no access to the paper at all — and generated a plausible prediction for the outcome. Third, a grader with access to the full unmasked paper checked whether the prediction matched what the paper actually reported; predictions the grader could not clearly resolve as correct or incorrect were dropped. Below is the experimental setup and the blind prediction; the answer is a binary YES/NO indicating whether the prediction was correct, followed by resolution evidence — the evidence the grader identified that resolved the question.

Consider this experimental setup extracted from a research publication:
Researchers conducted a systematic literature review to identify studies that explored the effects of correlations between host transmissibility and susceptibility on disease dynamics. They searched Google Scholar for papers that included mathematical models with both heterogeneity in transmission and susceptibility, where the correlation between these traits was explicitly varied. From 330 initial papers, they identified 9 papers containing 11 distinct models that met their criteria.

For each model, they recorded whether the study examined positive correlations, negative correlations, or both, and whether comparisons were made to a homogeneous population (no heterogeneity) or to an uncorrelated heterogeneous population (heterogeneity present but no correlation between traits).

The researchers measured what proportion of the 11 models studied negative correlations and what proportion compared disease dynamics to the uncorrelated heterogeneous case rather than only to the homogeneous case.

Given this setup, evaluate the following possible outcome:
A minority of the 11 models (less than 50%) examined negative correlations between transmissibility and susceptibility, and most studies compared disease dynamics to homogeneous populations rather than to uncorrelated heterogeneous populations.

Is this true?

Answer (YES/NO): YES